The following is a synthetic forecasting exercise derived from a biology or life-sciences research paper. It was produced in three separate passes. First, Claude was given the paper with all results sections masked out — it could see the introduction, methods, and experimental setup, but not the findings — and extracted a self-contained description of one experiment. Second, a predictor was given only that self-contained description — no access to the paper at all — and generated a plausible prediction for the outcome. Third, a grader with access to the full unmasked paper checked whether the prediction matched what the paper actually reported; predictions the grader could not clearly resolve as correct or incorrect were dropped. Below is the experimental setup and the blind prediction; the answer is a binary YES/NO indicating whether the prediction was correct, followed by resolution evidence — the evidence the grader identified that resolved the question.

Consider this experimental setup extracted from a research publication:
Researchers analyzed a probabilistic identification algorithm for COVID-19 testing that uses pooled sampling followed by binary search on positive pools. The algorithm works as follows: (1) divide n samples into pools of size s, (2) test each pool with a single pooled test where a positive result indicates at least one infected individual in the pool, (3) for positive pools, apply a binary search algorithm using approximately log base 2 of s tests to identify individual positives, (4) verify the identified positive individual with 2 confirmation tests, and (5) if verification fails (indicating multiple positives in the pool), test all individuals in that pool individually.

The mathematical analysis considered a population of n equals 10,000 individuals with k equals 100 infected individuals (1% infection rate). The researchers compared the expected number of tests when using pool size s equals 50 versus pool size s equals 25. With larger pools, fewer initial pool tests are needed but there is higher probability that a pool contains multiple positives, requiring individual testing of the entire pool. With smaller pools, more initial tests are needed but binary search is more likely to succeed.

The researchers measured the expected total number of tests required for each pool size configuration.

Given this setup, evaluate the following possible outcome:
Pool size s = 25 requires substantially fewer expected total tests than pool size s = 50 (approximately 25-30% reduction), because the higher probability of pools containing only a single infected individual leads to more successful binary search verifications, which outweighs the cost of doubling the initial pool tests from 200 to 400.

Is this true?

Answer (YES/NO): YES